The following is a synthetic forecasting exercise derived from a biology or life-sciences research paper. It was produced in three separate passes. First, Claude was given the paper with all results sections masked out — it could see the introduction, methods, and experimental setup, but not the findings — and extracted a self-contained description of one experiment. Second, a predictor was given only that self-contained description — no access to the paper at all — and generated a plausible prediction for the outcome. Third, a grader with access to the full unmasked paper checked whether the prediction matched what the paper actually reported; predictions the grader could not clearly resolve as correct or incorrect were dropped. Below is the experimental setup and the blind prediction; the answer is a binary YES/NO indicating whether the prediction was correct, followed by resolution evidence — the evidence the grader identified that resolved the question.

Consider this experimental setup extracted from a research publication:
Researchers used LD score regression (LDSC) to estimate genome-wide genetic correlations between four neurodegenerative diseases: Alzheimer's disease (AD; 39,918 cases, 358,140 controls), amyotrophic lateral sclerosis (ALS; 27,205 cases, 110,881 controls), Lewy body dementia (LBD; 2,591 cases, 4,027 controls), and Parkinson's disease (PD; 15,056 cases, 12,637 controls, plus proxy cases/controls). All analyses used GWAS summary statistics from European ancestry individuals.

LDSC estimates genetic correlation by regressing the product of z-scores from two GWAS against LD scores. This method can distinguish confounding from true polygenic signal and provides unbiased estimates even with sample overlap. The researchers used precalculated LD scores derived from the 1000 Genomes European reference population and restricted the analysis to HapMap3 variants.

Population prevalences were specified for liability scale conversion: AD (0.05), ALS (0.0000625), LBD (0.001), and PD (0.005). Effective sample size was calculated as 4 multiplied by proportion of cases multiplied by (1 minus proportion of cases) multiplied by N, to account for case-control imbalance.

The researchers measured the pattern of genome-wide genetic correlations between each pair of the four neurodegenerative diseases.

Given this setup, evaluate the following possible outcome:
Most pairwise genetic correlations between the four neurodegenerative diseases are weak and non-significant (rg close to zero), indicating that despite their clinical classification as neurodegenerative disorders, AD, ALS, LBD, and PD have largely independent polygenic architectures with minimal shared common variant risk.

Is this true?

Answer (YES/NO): NO